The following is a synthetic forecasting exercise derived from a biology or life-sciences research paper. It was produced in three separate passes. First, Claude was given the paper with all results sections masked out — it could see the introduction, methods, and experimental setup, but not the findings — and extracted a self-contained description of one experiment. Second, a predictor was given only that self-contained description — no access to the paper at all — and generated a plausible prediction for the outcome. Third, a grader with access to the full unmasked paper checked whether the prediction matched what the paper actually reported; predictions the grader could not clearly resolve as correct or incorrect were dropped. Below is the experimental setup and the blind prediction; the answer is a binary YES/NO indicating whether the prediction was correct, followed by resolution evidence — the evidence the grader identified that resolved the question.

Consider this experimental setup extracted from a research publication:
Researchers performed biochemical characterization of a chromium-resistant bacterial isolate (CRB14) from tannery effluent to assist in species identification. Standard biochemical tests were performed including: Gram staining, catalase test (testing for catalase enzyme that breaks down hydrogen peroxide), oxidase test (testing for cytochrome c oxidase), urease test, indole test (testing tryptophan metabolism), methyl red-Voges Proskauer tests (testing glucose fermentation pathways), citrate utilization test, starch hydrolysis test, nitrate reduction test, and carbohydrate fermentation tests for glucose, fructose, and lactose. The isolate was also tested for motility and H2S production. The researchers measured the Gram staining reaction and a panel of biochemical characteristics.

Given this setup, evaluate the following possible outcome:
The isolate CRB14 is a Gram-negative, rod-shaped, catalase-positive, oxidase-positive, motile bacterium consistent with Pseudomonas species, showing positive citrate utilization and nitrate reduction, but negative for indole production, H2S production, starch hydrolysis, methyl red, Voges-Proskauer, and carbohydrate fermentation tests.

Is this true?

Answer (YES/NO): NO